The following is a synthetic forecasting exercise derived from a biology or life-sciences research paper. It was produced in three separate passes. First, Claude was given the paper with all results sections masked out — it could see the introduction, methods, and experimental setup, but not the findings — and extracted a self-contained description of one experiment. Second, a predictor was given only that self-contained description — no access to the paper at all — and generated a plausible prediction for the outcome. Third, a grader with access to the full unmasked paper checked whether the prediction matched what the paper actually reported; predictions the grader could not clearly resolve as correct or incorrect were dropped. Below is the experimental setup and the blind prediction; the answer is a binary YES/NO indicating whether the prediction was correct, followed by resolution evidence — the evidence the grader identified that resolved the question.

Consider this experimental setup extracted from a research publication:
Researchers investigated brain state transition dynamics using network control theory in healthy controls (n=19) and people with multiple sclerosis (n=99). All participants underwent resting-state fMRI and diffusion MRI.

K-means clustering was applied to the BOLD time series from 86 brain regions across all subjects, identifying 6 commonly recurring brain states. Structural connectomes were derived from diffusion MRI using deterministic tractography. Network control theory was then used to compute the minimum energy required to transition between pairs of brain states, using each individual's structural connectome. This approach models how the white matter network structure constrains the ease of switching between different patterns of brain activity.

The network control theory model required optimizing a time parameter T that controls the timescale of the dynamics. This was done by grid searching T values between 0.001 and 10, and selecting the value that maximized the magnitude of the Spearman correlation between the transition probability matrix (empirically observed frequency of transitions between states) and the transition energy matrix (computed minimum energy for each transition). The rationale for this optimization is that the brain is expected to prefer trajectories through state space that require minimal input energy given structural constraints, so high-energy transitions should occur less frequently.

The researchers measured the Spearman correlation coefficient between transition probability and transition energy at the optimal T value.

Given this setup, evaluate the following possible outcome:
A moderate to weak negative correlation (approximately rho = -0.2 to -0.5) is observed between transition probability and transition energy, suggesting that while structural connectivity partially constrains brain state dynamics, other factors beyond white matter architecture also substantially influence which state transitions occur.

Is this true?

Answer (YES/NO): NO